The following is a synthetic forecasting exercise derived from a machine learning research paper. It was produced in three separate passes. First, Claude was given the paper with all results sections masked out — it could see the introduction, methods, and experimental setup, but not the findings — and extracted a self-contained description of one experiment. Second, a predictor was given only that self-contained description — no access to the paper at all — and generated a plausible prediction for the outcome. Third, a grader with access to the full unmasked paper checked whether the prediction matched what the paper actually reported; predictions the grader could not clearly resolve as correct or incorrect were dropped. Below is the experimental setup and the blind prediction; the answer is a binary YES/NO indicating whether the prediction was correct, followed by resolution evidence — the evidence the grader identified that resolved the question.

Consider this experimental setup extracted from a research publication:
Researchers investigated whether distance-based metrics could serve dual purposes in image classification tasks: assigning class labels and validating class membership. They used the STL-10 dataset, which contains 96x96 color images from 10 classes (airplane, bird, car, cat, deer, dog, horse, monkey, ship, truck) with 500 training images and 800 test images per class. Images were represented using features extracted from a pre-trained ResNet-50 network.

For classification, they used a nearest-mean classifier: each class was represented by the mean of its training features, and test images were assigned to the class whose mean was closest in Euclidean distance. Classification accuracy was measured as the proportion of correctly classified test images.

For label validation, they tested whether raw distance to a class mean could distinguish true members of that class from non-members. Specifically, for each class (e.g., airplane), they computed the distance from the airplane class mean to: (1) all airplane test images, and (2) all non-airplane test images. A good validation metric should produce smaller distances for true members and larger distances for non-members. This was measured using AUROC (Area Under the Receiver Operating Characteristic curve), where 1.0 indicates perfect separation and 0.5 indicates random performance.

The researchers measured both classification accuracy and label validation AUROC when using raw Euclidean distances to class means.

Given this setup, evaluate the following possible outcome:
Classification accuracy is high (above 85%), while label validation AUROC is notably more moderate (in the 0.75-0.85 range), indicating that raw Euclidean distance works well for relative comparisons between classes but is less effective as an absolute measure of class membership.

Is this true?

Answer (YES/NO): NO